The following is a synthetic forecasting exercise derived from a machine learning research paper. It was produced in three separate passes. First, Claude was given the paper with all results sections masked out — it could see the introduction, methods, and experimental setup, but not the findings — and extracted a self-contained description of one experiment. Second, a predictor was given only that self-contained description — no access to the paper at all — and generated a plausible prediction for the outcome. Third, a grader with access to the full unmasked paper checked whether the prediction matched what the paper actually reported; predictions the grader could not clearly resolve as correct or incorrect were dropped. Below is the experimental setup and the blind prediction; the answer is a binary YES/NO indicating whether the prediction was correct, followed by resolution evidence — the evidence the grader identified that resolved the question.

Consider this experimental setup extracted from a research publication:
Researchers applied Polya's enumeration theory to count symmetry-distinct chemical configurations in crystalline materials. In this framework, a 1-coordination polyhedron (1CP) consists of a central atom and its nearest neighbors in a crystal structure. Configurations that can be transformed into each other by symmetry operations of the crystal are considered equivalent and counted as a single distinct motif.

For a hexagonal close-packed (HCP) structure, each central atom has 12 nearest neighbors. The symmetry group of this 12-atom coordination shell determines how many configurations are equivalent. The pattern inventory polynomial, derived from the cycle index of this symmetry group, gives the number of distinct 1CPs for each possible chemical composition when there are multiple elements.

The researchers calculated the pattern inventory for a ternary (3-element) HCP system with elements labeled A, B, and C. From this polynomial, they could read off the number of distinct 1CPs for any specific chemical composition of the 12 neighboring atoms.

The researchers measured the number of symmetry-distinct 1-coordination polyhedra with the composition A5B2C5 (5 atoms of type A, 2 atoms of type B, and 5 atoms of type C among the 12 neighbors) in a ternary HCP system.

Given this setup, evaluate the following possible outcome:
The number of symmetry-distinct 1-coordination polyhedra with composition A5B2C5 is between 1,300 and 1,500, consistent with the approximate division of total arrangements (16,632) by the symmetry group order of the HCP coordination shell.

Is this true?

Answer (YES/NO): YES